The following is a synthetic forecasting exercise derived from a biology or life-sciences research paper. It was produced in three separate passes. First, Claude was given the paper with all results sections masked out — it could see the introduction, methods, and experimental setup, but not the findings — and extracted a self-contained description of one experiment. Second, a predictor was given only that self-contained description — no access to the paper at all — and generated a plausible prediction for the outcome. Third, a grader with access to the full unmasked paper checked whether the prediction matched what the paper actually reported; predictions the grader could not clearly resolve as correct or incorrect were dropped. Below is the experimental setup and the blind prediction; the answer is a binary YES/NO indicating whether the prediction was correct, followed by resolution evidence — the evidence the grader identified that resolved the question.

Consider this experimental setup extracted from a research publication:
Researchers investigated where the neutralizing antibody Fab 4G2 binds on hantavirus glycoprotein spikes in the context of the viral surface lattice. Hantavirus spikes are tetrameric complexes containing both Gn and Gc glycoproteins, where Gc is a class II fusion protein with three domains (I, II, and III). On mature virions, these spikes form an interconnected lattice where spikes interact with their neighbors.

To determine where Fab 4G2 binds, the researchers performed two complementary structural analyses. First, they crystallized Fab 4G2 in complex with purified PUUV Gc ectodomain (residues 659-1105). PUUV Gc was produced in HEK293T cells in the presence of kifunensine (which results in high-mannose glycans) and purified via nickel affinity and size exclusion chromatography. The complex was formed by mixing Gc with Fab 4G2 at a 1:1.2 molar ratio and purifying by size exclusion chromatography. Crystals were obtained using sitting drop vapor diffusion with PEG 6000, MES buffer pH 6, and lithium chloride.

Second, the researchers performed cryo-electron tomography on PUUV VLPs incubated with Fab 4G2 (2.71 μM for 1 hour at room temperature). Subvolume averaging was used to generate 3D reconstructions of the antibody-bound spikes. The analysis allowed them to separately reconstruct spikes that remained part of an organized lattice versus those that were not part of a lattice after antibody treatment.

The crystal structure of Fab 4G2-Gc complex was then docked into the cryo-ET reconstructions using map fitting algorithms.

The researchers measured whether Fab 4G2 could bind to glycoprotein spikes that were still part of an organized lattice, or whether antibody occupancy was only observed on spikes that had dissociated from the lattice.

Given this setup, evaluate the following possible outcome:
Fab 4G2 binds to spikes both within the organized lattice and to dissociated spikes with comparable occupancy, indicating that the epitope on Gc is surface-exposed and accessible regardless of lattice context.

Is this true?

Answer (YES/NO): NO